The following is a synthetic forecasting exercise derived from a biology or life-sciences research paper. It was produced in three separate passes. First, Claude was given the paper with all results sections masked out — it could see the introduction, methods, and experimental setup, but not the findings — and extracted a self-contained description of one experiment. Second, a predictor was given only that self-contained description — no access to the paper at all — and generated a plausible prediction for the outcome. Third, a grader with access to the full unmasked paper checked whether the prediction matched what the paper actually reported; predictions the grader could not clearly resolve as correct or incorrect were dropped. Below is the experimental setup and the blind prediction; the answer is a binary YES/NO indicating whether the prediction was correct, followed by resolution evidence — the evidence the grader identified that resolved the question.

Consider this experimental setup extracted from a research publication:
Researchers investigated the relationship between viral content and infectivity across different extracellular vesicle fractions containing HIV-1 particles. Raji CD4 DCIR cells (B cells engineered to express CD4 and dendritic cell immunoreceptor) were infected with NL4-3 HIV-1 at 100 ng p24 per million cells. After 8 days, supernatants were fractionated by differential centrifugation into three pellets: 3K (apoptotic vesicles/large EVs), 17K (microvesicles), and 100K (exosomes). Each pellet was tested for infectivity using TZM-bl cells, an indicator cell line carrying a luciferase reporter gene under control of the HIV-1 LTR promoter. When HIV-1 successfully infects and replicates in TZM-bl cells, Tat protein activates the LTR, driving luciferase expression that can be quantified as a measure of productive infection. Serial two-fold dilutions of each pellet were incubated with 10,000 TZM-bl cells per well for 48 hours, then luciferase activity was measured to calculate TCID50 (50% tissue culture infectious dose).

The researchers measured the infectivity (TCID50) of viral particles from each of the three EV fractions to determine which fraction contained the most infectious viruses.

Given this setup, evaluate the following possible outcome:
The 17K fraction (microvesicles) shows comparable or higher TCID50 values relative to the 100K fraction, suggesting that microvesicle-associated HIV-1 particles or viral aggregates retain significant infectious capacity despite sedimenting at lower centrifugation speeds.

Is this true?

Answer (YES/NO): YES